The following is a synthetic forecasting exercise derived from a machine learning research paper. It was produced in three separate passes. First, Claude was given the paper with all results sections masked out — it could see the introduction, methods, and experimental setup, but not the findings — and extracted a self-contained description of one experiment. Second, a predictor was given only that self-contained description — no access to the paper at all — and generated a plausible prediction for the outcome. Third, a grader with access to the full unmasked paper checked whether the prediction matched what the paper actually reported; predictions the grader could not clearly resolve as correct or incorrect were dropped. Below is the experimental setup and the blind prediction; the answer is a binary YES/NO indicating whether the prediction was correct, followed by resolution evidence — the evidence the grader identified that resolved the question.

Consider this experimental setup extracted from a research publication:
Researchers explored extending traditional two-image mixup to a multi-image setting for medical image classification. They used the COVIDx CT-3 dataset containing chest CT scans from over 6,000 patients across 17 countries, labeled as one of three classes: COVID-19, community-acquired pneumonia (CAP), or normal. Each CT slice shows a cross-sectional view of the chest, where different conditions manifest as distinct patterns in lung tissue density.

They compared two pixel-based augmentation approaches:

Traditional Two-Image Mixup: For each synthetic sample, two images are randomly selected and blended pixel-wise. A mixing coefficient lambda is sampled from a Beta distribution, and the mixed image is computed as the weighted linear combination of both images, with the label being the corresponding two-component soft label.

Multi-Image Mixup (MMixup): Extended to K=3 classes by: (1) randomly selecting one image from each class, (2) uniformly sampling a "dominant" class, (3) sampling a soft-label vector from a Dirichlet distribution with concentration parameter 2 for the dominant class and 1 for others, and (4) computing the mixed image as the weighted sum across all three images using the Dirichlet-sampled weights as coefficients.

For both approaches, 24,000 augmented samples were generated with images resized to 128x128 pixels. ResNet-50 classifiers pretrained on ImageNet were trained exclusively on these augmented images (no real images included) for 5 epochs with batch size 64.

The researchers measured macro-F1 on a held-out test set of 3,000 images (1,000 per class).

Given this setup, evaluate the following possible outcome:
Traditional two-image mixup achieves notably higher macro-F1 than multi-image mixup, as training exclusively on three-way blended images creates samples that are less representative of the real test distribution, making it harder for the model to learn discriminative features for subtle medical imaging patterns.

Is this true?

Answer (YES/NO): YES